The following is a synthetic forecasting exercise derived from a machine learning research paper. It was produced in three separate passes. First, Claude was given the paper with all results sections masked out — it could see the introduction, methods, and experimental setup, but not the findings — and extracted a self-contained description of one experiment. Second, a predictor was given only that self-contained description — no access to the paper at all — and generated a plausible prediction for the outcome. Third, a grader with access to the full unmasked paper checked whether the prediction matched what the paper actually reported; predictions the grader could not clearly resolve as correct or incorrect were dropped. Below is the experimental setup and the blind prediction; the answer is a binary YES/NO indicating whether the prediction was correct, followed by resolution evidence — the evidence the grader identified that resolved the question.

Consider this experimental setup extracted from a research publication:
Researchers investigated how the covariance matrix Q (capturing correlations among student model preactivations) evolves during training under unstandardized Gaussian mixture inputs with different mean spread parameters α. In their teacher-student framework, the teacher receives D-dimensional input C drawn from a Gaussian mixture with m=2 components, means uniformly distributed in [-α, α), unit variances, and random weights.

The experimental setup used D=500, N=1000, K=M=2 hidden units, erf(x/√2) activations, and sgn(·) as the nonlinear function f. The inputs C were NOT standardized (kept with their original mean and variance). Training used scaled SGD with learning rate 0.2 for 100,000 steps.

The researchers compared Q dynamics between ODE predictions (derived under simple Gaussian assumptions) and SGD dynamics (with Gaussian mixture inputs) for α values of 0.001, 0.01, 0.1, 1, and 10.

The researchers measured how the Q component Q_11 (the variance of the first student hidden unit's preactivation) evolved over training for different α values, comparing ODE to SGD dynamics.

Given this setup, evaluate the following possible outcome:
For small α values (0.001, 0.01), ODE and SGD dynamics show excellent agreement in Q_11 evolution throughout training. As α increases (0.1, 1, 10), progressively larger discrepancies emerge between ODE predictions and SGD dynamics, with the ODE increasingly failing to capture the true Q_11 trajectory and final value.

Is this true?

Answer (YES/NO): NO